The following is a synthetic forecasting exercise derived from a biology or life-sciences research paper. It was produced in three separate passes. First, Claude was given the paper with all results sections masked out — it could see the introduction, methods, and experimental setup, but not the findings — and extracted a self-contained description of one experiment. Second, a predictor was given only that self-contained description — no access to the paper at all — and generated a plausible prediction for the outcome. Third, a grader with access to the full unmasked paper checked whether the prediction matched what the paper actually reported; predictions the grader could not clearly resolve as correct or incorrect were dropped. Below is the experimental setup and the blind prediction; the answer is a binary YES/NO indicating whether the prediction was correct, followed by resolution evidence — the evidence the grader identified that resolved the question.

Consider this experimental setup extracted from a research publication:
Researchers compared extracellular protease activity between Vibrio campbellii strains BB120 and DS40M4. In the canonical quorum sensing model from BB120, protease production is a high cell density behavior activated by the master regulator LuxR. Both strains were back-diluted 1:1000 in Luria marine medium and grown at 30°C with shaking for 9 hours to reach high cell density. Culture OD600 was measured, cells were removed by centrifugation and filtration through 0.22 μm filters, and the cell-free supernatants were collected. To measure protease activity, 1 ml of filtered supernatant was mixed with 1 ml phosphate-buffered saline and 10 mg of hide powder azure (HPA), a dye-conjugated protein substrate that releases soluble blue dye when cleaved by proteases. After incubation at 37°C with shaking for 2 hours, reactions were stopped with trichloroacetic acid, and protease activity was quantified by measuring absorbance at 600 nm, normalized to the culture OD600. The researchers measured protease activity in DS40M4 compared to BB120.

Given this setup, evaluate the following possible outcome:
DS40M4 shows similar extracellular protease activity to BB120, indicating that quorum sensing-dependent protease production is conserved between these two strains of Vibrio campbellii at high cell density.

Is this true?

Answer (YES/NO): NO